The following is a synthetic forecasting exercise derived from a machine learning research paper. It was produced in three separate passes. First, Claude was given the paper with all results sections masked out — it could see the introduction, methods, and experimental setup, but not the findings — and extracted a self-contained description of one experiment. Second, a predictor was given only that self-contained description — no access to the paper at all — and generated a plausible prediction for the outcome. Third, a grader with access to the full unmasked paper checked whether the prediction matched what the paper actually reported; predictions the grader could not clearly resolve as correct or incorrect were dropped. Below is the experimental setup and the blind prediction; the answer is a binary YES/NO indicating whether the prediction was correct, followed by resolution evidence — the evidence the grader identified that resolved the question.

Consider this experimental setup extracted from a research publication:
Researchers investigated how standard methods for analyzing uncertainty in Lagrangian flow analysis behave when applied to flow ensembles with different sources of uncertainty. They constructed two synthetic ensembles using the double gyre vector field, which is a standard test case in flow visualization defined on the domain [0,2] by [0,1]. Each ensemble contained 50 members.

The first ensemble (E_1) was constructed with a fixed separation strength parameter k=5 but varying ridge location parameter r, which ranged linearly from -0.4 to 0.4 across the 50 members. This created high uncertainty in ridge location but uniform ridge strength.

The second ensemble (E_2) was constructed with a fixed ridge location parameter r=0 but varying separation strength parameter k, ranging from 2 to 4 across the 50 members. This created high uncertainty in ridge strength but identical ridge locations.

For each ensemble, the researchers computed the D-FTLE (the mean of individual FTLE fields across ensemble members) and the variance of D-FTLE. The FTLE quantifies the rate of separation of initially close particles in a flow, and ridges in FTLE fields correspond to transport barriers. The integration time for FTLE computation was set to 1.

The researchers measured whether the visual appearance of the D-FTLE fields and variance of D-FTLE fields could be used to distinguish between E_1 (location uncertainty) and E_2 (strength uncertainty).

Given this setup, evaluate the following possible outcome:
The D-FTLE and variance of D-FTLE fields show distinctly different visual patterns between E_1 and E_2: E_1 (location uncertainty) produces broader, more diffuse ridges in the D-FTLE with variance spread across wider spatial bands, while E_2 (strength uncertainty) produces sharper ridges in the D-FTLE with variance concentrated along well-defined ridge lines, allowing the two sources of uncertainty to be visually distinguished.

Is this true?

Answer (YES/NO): NO